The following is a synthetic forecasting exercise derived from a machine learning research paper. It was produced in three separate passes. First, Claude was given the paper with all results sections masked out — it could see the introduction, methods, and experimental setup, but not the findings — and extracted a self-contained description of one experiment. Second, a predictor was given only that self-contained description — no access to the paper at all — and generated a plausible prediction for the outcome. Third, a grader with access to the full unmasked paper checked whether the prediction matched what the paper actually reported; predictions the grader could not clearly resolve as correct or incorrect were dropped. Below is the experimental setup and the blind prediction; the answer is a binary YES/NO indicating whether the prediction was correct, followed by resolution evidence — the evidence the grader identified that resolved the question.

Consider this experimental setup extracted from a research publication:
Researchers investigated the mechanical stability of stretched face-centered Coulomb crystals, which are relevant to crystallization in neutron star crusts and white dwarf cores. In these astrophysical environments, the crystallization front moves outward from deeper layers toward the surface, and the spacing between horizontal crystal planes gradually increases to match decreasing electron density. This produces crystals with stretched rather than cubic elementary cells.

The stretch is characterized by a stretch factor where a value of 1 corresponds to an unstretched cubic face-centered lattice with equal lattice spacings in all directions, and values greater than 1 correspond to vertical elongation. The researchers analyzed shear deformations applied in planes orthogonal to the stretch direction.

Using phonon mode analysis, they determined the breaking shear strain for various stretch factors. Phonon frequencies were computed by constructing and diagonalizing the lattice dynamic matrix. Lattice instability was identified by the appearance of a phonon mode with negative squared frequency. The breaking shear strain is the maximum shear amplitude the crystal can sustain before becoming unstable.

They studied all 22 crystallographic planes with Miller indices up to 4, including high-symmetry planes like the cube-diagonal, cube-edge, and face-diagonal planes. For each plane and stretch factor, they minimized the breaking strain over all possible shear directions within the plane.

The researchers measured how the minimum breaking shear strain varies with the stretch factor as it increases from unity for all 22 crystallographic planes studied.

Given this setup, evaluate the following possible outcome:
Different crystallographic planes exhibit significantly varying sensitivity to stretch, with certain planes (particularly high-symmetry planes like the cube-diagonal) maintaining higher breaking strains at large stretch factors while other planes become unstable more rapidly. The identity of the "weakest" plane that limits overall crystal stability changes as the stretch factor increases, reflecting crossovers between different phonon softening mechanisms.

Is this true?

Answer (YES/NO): YES